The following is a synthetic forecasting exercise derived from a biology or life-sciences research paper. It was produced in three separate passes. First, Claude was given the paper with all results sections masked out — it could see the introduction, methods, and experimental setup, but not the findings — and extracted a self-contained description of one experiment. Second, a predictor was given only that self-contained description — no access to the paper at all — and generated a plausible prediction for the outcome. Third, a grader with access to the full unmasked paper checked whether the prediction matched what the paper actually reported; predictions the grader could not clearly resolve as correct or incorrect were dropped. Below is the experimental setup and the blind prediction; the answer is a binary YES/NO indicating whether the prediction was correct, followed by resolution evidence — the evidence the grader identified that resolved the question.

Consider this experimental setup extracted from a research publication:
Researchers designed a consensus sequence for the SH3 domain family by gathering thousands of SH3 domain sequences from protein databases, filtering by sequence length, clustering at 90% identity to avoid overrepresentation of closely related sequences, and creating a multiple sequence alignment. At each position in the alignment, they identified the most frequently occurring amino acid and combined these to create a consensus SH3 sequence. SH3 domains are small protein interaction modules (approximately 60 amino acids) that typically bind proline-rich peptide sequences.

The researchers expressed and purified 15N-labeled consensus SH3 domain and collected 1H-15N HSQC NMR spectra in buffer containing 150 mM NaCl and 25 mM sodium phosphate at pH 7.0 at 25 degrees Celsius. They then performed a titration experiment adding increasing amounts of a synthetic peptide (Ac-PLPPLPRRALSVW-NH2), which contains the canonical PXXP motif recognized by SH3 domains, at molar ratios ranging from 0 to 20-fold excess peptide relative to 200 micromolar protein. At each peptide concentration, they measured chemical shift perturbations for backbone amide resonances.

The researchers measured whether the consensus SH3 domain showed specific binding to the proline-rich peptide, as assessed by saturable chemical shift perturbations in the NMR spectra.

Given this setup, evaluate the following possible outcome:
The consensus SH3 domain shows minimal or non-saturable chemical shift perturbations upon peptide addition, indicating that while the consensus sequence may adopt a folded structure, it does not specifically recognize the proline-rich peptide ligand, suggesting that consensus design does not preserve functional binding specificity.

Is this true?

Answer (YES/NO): NO